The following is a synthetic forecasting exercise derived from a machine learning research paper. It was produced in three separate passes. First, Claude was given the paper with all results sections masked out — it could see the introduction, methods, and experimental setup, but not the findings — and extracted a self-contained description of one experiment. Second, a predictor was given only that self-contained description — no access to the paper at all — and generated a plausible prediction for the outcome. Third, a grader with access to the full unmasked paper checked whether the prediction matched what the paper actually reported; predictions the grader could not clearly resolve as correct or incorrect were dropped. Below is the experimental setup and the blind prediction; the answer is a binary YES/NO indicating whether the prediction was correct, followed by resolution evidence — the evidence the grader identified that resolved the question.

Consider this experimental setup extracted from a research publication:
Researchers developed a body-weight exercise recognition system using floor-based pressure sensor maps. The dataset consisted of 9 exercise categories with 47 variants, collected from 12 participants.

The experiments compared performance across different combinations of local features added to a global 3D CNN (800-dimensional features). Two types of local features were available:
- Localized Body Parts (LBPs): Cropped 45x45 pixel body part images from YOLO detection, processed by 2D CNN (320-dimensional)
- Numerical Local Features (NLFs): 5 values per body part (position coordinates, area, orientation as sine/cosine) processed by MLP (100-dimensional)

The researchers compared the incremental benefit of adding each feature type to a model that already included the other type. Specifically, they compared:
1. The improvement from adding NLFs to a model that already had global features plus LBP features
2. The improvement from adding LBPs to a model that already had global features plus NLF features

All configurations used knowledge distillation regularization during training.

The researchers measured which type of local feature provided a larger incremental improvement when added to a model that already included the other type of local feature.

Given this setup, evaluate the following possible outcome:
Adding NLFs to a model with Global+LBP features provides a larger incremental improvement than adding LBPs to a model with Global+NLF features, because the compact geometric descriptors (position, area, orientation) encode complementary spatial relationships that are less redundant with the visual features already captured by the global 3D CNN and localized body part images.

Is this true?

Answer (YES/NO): NO